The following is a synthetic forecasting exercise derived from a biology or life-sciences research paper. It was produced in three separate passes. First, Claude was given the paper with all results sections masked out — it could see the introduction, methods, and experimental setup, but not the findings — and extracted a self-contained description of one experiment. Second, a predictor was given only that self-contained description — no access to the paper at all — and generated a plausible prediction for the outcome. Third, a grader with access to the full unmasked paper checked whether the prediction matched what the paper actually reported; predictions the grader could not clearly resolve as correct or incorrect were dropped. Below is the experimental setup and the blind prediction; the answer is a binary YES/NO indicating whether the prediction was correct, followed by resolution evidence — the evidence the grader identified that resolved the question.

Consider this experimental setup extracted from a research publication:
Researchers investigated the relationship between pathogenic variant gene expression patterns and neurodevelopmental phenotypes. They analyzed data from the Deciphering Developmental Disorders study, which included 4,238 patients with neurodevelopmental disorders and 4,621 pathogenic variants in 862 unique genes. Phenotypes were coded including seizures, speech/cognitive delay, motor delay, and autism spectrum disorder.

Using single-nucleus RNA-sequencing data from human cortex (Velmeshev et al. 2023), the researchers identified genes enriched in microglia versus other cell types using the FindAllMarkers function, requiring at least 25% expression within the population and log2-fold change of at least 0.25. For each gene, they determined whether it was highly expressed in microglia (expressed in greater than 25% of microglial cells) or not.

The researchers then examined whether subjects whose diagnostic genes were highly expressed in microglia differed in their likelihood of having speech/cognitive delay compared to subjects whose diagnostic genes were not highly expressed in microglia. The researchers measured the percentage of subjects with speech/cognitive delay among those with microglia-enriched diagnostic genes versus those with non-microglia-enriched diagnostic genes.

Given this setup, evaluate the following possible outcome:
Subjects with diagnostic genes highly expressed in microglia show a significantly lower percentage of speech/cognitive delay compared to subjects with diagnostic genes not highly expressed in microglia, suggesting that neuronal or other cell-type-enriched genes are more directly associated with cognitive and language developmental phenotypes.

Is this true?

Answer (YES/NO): NO